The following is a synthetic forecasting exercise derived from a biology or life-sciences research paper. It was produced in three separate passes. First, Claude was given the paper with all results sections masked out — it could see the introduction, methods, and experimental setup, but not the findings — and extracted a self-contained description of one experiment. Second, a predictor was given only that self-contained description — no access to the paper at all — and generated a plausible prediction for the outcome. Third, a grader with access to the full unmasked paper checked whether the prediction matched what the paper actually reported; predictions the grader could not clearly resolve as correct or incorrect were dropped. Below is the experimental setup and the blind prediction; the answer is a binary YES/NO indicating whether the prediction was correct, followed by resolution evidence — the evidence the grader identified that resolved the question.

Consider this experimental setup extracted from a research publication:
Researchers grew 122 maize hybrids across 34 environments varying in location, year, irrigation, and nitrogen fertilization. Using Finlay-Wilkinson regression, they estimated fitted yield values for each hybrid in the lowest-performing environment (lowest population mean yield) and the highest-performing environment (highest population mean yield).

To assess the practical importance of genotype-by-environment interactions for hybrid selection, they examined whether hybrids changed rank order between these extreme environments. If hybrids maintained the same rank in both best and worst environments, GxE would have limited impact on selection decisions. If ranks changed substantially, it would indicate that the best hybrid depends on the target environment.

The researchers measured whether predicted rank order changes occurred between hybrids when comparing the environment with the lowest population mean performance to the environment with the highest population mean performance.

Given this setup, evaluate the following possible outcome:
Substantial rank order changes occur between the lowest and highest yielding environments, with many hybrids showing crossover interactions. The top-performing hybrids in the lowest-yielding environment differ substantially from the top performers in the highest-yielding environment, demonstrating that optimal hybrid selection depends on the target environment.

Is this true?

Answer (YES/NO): NO